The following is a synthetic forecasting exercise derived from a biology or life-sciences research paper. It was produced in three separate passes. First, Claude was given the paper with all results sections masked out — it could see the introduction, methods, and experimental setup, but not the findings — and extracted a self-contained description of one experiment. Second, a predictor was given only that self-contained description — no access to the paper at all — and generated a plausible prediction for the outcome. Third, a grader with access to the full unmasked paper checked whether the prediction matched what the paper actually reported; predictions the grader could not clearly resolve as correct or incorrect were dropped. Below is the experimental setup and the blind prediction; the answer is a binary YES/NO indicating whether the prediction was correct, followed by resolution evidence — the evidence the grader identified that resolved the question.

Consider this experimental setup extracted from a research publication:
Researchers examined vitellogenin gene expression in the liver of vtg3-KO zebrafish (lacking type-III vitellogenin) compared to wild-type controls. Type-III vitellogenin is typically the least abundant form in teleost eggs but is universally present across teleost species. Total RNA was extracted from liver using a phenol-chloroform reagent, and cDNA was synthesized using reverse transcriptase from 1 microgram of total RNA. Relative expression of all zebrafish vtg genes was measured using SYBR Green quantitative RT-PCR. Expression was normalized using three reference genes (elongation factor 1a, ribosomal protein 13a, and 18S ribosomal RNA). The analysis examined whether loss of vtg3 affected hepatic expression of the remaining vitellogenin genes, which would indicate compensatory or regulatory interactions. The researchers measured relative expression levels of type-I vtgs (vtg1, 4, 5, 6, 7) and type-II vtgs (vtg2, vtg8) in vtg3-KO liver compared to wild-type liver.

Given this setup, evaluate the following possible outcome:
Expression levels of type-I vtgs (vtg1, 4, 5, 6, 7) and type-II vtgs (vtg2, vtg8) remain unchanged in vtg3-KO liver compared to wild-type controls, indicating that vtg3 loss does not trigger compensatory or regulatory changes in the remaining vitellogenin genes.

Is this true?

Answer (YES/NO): NO